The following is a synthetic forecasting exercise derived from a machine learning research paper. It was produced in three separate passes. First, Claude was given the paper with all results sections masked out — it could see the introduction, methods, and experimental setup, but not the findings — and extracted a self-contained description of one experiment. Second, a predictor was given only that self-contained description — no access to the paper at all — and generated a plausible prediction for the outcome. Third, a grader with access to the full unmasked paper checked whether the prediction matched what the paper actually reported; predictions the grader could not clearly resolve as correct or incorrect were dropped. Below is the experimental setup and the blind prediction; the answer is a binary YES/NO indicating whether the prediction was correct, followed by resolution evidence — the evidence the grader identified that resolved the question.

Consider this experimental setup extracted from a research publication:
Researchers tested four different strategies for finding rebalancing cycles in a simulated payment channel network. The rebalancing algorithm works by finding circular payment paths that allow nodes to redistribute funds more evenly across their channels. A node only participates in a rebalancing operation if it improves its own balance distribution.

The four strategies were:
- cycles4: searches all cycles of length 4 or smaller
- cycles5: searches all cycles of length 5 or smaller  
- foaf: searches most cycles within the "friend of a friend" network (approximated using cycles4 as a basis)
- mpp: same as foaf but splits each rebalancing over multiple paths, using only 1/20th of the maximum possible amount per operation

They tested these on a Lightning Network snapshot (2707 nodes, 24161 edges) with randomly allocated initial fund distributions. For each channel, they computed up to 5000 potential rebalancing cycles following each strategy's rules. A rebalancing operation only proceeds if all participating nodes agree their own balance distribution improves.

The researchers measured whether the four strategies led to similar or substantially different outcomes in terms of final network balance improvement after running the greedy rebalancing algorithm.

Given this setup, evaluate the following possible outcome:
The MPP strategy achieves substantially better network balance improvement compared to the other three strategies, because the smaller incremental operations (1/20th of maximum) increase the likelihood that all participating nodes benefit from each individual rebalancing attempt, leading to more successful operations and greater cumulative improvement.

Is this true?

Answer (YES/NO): NO